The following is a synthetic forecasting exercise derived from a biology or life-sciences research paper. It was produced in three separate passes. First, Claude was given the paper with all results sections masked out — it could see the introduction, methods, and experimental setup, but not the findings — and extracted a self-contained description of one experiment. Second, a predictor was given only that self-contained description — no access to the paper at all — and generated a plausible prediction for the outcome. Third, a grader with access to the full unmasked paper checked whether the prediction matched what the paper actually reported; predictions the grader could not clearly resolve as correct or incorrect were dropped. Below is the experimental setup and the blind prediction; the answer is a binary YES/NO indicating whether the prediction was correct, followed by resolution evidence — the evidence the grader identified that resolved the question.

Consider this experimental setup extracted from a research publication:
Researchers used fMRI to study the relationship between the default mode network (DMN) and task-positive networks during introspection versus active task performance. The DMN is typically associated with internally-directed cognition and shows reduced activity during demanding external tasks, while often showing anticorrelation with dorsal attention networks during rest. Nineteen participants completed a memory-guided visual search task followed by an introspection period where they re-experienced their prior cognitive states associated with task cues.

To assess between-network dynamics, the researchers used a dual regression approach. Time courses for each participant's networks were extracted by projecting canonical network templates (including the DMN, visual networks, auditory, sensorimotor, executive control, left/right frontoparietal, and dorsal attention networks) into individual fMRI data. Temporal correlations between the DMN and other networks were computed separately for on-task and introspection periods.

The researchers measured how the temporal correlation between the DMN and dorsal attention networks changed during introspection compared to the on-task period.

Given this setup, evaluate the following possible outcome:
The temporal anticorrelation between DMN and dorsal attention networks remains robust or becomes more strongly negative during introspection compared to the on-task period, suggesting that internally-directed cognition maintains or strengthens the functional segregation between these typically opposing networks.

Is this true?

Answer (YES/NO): NO